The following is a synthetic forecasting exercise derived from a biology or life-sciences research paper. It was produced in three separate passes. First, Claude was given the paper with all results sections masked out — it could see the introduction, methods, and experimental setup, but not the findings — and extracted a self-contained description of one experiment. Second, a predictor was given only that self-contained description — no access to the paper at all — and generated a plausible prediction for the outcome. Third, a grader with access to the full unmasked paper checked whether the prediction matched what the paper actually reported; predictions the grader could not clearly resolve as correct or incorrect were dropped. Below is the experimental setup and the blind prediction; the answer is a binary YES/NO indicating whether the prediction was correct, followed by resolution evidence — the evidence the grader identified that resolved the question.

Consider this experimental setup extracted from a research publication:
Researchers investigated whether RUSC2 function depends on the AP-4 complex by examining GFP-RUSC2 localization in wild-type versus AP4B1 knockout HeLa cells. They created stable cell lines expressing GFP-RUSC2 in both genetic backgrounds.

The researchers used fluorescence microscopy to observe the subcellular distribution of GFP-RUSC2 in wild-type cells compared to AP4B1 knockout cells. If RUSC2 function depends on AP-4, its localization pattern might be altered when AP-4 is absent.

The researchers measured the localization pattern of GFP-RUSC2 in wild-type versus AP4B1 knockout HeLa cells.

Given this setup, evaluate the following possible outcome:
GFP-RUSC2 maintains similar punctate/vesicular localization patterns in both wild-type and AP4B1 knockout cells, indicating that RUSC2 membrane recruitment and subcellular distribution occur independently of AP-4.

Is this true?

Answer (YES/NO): NO